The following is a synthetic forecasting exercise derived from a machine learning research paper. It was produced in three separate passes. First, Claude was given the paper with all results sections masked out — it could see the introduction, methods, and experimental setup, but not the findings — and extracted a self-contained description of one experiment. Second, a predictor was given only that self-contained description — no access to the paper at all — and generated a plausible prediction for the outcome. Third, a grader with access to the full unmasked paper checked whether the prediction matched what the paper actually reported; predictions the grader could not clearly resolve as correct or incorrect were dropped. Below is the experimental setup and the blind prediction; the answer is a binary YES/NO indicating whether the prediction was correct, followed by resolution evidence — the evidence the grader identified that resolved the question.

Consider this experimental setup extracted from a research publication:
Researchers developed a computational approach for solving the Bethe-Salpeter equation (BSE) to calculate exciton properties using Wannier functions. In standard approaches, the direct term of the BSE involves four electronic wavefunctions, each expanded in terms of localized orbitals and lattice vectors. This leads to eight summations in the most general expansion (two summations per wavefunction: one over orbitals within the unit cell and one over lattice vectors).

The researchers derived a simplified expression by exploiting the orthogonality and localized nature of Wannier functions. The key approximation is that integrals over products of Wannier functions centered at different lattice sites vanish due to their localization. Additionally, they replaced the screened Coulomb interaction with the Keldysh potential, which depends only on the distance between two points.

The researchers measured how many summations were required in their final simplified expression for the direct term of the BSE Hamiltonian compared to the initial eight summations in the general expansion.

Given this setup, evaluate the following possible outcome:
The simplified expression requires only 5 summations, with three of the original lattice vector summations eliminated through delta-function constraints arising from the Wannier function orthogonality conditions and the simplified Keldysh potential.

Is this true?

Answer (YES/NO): NO